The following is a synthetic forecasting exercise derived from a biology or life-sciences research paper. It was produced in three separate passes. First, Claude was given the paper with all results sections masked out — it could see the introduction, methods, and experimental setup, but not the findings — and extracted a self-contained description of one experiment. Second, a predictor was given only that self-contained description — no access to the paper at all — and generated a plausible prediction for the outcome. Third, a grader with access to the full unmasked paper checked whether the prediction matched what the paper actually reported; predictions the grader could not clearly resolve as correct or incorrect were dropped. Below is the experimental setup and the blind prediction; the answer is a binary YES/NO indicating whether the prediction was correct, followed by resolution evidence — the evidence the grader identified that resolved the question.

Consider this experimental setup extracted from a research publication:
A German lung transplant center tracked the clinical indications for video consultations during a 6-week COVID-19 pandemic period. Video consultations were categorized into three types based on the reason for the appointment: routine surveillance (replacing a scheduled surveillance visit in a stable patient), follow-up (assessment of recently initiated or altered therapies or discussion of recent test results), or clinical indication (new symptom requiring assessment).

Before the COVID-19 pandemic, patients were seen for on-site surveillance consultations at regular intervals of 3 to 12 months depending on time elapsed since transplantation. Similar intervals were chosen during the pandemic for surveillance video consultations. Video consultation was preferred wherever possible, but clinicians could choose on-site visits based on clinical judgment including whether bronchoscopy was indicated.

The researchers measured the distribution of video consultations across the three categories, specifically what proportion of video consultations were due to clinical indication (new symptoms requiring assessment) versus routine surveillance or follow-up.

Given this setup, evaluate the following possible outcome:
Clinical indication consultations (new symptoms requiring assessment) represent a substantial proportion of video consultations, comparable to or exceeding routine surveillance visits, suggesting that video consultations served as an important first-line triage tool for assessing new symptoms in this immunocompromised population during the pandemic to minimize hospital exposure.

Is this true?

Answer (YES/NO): YES